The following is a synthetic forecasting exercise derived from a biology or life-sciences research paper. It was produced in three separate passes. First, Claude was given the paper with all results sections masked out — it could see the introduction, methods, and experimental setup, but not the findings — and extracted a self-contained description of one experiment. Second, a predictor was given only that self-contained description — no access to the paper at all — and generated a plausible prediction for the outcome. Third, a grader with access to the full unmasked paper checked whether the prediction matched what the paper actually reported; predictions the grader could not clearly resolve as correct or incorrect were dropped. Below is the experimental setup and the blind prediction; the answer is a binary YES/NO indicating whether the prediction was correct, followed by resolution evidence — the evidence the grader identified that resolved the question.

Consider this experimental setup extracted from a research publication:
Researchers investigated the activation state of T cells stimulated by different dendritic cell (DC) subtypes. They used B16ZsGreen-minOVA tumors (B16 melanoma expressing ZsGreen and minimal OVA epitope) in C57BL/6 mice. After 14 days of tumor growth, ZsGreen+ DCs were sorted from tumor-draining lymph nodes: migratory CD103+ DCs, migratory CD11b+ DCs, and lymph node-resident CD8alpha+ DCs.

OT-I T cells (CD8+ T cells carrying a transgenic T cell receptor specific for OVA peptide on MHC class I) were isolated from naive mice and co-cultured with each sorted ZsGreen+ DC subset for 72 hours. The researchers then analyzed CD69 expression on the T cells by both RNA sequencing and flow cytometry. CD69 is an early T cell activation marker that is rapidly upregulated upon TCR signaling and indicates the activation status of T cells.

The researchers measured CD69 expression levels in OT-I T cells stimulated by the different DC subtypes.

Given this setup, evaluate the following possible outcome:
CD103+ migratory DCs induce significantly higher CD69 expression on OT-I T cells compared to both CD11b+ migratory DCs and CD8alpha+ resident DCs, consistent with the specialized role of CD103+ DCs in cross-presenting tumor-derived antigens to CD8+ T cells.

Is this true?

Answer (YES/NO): YES